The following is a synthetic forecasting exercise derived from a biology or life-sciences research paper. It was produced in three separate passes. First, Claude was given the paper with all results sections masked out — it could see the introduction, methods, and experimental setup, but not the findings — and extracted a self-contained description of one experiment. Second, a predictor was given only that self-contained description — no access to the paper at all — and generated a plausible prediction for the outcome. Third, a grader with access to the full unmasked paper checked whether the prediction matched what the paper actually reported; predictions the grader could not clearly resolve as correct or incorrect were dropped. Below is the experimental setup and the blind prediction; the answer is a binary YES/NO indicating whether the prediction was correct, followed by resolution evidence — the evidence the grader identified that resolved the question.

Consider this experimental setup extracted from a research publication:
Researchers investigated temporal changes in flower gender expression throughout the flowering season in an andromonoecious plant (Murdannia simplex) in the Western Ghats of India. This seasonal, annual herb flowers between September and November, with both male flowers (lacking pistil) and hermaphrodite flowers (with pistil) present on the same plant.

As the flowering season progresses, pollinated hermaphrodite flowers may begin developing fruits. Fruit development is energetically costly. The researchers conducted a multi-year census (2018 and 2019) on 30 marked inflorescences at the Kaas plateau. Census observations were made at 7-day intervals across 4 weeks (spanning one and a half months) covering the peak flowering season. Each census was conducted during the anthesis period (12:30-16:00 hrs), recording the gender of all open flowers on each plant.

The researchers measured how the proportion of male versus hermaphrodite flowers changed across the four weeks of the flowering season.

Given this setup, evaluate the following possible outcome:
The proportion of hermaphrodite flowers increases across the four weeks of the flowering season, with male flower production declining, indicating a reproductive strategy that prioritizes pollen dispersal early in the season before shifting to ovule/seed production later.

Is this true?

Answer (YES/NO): NO